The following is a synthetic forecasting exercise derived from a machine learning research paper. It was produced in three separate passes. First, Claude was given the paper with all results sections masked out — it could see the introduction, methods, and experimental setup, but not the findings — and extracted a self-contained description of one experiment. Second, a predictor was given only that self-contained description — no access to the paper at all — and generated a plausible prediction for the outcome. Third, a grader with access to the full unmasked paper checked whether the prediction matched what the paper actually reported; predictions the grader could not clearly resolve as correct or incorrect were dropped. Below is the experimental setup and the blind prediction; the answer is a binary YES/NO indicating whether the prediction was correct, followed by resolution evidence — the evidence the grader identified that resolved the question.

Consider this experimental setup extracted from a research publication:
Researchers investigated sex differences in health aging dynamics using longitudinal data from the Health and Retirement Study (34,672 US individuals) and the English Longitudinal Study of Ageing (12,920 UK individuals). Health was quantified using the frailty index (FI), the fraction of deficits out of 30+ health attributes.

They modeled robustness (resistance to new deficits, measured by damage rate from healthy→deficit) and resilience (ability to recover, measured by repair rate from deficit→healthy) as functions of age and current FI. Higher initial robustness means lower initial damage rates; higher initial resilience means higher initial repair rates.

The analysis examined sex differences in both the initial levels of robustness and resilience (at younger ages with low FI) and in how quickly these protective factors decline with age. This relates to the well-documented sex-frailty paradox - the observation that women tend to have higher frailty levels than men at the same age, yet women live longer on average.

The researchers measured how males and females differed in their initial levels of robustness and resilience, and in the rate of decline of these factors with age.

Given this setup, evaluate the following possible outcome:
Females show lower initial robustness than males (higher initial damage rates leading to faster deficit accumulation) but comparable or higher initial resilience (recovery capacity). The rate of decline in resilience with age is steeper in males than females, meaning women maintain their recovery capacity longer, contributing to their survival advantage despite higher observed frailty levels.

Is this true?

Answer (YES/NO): NO